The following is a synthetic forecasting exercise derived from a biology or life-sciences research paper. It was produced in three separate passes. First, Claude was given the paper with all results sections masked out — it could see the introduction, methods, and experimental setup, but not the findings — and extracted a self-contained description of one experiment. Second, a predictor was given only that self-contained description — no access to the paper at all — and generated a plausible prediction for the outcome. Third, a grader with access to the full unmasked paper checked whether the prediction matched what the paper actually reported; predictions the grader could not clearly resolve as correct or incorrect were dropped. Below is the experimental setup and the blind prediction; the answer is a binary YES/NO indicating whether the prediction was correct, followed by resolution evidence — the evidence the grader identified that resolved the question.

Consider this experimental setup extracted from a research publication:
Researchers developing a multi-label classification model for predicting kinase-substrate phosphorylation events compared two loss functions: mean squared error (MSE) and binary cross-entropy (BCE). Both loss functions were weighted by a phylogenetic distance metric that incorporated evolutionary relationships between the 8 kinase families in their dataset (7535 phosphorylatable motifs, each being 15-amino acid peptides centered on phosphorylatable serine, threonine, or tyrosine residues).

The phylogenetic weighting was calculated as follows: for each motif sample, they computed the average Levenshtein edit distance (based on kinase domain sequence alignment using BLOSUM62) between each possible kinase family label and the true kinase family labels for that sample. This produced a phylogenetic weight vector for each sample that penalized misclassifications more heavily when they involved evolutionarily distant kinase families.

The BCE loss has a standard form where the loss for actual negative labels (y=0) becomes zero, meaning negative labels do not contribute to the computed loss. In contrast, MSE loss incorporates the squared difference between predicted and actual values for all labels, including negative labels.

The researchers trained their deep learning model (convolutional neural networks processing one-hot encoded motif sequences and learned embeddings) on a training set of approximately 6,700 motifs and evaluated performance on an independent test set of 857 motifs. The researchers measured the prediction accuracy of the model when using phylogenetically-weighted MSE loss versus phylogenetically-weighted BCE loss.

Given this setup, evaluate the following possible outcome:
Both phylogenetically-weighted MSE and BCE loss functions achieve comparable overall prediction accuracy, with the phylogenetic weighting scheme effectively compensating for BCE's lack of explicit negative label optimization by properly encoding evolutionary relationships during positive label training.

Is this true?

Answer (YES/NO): NO